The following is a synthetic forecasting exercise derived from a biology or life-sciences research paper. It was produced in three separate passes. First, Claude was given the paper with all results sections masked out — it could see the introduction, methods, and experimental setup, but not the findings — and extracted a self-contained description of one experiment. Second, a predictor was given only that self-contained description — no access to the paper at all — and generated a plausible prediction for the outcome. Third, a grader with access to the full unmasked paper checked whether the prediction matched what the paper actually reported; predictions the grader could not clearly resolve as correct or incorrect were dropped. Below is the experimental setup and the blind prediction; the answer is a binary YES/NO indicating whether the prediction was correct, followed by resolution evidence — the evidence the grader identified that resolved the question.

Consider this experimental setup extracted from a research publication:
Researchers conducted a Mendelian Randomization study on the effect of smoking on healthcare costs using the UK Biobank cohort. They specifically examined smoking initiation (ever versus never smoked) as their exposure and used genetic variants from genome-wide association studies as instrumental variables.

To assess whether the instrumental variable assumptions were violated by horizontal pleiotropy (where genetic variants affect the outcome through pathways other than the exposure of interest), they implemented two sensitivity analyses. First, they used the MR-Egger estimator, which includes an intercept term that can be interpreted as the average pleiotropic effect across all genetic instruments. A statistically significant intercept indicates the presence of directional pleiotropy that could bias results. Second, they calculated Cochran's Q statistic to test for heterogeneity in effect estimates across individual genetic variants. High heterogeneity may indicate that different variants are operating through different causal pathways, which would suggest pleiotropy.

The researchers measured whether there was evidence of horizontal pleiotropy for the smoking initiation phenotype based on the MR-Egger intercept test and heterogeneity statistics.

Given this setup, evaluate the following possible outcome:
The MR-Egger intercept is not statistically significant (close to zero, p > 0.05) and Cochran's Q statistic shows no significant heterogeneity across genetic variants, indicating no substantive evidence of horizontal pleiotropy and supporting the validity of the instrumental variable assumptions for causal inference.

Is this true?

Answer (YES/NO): YES